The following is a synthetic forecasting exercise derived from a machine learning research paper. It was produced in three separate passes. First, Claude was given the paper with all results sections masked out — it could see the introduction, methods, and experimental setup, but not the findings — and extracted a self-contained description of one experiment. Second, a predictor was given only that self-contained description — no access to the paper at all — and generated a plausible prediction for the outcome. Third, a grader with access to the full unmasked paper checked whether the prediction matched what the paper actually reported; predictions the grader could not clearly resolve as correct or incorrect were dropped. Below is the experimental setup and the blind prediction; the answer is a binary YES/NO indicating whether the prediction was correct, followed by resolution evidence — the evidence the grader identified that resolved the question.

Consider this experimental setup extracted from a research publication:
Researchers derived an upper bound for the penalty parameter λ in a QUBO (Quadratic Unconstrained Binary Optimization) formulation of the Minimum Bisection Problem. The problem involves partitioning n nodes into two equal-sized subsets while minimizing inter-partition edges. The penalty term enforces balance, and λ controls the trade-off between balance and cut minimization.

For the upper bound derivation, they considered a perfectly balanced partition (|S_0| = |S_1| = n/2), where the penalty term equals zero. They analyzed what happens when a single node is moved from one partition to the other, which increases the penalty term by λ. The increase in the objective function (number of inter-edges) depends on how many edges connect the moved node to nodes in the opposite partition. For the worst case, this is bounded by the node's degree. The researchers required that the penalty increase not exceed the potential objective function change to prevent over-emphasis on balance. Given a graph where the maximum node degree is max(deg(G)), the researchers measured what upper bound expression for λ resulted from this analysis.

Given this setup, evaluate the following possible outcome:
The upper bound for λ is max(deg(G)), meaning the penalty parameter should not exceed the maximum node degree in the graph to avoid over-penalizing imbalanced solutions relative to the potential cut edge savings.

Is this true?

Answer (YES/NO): NO